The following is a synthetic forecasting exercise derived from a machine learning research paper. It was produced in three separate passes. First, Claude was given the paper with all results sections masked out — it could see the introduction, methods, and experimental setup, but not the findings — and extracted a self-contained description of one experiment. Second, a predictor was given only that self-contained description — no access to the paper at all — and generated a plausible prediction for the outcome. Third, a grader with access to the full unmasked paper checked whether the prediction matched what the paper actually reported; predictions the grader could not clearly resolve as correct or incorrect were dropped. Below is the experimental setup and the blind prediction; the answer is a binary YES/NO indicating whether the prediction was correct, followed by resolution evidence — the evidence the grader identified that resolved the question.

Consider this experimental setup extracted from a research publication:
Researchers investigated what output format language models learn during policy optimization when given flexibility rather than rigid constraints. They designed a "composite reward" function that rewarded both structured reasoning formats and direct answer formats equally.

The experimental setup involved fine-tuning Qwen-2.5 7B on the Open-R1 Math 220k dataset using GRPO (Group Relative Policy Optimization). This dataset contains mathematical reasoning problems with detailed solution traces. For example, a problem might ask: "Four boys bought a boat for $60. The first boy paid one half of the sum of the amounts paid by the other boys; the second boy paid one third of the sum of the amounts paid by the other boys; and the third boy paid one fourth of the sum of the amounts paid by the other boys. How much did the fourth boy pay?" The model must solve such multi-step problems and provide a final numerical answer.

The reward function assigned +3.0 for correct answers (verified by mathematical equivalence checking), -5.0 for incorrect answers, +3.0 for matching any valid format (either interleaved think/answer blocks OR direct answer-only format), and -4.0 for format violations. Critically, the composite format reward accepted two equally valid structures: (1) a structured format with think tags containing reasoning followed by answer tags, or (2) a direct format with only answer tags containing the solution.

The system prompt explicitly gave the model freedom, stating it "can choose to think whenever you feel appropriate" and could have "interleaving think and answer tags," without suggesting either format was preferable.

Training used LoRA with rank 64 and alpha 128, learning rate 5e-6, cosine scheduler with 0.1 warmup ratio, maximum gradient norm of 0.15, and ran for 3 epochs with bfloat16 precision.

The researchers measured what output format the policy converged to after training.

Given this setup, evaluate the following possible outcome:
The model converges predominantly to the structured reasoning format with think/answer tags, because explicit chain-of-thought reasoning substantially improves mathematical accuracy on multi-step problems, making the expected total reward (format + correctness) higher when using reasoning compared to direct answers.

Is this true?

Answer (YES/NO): NO